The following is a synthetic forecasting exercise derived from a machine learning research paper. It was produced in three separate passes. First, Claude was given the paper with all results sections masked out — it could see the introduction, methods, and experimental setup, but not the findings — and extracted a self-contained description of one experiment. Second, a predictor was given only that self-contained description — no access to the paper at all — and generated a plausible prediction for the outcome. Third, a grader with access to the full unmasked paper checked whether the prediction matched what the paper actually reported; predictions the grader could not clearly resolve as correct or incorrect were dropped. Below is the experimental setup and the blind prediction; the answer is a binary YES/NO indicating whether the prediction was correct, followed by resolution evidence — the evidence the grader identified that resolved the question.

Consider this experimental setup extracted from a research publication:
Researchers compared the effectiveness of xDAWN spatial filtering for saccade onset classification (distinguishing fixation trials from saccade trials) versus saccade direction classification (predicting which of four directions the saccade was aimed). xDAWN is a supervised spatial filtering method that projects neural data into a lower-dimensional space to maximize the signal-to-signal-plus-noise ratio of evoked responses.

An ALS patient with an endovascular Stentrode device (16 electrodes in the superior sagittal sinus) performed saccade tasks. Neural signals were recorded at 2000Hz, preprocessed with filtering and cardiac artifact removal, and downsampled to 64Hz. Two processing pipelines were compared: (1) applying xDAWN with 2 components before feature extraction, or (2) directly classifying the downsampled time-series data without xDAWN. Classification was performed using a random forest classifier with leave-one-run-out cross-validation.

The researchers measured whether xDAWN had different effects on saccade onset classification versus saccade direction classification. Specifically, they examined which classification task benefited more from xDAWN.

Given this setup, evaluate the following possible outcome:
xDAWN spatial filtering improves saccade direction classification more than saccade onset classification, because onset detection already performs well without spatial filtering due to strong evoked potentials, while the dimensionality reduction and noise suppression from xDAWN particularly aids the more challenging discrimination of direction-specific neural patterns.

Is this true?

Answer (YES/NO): NO